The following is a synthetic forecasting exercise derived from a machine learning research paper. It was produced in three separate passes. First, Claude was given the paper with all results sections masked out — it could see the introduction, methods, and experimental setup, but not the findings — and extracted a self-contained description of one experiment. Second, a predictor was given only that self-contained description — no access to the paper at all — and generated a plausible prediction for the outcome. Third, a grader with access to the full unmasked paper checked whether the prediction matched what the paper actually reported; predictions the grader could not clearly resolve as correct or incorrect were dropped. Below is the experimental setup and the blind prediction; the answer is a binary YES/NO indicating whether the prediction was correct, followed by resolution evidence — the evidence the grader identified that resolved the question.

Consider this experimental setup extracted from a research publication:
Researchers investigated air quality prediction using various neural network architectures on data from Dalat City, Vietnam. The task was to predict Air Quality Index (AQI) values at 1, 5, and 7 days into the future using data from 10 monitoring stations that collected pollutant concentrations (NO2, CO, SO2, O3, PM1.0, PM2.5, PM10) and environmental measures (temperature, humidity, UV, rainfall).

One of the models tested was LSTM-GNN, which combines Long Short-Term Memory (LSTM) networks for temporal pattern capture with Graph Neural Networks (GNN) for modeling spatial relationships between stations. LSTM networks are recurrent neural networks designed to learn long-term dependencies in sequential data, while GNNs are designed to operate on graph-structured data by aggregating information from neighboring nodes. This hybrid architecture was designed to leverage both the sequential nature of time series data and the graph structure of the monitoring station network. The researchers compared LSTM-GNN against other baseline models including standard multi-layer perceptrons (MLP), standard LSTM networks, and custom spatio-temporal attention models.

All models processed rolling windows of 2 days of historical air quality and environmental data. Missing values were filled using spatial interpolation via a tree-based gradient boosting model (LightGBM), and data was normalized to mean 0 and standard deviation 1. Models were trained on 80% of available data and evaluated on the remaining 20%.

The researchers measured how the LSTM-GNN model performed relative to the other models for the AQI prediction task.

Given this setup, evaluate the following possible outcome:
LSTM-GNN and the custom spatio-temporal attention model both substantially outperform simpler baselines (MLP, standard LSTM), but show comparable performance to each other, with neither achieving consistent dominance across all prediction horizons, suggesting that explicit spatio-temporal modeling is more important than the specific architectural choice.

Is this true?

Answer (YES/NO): NO